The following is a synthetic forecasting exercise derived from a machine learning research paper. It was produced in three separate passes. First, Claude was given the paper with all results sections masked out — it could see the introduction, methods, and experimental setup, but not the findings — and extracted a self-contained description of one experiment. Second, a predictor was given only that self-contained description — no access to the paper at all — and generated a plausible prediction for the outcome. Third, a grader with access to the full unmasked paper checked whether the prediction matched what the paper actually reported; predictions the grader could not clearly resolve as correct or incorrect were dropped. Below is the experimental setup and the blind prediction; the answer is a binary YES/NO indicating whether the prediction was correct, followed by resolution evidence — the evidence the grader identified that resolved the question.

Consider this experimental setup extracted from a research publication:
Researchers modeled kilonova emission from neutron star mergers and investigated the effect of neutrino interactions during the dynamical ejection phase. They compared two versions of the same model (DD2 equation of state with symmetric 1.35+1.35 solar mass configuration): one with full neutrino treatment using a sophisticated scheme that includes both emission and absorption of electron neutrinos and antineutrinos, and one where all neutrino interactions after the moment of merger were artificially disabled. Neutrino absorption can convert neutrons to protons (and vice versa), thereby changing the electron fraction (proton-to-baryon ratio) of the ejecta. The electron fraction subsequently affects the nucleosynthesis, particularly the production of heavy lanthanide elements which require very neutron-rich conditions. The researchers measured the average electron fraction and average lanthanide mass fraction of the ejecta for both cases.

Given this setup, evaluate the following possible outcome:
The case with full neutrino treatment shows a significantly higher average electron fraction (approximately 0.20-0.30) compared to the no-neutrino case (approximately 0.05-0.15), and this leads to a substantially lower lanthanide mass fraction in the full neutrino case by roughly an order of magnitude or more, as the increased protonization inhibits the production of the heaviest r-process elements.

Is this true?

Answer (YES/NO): NO